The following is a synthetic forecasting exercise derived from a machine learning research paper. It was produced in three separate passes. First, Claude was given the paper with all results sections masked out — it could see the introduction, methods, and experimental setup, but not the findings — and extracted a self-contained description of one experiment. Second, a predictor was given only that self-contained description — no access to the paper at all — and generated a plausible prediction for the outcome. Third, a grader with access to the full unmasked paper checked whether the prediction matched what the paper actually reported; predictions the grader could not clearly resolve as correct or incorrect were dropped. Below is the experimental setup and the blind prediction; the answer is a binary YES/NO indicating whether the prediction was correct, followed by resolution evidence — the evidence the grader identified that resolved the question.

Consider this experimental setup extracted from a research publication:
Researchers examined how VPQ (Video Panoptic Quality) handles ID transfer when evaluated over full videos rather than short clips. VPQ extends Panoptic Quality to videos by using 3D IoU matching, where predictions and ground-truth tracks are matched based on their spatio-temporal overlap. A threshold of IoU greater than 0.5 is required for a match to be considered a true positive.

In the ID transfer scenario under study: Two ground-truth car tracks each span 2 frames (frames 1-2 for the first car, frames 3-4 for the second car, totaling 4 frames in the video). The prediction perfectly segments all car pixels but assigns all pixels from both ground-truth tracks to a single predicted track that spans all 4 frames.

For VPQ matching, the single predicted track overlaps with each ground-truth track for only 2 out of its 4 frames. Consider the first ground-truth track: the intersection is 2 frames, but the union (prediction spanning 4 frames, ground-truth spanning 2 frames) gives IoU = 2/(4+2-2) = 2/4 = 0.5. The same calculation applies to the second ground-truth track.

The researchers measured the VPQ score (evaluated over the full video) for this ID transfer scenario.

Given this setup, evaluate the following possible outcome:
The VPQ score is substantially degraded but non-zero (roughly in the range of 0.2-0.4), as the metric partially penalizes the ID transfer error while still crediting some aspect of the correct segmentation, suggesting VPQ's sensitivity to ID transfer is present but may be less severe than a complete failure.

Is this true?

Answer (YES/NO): NO